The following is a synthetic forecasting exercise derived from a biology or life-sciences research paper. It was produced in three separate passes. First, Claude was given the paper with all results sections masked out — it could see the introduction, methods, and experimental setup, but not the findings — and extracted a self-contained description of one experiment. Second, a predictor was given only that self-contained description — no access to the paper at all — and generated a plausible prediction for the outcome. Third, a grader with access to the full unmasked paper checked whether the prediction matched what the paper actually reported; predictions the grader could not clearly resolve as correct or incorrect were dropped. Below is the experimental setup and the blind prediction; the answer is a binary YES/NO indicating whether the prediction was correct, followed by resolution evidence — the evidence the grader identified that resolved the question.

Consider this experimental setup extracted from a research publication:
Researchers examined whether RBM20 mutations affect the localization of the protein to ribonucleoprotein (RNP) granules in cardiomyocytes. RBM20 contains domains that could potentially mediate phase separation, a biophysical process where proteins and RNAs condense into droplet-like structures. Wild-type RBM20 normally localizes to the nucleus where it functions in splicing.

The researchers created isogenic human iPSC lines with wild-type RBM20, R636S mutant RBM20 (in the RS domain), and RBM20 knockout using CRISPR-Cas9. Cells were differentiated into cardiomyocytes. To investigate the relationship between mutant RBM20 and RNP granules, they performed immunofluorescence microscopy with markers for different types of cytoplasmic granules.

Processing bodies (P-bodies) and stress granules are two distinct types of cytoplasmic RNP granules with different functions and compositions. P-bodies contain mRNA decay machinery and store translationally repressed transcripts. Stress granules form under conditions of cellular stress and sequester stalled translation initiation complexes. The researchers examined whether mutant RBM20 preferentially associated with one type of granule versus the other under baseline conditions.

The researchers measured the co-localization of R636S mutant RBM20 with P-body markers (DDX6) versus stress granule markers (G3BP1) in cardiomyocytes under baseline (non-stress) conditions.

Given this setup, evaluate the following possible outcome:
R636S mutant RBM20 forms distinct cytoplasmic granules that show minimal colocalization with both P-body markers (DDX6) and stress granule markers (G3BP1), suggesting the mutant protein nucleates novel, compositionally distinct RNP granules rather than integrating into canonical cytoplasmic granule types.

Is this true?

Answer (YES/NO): NO